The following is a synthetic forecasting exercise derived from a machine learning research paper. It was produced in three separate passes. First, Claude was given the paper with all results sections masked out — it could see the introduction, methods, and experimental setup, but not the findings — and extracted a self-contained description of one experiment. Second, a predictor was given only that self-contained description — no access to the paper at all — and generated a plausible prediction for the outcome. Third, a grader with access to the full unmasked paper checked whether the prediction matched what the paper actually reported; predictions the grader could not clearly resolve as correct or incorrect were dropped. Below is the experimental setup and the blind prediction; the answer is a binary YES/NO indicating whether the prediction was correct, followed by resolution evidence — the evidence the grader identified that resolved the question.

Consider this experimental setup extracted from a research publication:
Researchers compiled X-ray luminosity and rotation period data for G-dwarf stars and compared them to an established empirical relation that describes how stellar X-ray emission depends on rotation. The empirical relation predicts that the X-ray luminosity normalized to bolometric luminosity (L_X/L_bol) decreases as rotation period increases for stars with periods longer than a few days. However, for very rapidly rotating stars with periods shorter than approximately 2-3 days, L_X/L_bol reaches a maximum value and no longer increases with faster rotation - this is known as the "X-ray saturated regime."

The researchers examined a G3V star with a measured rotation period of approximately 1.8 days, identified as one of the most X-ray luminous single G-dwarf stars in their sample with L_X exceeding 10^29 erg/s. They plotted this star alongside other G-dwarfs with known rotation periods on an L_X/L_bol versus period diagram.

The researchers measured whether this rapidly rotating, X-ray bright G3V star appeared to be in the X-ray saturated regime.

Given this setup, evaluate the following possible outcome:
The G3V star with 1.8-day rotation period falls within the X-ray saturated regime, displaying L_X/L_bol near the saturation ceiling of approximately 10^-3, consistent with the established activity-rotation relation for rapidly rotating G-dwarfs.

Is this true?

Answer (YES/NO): YES